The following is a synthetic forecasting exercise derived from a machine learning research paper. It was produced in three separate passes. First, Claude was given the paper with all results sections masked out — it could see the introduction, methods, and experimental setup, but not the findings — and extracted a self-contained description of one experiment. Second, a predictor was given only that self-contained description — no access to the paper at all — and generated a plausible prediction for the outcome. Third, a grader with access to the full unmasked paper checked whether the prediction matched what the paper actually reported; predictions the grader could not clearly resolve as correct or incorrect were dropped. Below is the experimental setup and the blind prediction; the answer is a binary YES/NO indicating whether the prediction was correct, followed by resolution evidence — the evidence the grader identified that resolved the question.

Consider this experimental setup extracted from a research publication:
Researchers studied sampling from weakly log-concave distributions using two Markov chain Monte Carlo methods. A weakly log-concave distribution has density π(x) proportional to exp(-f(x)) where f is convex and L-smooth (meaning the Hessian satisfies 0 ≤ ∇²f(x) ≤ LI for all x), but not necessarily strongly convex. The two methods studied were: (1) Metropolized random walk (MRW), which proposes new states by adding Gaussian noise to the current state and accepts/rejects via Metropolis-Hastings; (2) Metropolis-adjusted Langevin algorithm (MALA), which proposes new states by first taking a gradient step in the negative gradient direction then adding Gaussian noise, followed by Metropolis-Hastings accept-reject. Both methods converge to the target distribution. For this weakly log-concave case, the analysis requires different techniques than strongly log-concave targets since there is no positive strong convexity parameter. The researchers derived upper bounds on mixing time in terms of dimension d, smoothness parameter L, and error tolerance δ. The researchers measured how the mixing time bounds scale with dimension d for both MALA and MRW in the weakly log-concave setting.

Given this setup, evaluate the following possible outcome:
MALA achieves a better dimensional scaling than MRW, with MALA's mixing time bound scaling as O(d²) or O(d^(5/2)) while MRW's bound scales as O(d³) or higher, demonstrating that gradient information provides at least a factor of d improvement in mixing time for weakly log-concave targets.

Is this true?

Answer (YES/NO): YES